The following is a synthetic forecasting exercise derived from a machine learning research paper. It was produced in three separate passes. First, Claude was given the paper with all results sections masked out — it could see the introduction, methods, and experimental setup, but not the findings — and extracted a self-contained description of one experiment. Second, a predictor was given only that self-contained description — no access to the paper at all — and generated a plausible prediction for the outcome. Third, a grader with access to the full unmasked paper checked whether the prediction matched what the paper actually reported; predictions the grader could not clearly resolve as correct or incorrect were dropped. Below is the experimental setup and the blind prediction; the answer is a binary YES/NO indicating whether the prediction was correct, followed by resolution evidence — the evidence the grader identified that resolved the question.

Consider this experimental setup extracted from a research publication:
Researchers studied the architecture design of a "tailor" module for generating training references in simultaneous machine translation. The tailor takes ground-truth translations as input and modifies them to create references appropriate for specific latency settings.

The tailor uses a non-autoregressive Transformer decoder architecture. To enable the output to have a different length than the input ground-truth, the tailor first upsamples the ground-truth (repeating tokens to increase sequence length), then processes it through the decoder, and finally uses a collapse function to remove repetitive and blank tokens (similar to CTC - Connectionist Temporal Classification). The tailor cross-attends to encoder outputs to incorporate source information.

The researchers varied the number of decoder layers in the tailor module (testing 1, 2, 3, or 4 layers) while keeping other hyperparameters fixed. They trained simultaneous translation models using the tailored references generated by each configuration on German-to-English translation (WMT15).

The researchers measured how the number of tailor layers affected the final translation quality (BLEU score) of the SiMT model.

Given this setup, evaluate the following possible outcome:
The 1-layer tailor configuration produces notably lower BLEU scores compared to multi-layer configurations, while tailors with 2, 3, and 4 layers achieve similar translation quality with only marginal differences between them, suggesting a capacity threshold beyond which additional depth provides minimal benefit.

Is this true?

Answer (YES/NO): NO